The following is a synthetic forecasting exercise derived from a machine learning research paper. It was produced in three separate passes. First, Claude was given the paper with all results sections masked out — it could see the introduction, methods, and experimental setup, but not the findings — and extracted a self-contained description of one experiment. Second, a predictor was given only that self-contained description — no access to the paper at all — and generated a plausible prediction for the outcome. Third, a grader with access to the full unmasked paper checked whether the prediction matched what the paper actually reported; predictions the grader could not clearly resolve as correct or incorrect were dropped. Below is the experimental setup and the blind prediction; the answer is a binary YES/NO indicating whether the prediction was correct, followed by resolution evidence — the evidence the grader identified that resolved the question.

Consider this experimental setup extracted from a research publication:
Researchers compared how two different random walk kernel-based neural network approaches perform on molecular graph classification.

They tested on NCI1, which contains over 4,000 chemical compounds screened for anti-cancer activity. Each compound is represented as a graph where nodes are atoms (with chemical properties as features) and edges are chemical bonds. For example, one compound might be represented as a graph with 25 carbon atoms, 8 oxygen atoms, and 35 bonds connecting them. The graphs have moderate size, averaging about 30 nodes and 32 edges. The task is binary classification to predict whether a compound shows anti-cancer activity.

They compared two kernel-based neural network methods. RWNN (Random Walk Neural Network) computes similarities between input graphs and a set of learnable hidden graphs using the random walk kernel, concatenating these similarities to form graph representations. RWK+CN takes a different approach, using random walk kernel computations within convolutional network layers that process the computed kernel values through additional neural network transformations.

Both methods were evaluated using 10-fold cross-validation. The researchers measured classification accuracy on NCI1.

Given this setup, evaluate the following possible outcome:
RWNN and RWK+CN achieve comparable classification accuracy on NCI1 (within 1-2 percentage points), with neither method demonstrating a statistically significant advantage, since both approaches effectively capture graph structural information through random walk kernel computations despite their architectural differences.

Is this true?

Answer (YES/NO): YES